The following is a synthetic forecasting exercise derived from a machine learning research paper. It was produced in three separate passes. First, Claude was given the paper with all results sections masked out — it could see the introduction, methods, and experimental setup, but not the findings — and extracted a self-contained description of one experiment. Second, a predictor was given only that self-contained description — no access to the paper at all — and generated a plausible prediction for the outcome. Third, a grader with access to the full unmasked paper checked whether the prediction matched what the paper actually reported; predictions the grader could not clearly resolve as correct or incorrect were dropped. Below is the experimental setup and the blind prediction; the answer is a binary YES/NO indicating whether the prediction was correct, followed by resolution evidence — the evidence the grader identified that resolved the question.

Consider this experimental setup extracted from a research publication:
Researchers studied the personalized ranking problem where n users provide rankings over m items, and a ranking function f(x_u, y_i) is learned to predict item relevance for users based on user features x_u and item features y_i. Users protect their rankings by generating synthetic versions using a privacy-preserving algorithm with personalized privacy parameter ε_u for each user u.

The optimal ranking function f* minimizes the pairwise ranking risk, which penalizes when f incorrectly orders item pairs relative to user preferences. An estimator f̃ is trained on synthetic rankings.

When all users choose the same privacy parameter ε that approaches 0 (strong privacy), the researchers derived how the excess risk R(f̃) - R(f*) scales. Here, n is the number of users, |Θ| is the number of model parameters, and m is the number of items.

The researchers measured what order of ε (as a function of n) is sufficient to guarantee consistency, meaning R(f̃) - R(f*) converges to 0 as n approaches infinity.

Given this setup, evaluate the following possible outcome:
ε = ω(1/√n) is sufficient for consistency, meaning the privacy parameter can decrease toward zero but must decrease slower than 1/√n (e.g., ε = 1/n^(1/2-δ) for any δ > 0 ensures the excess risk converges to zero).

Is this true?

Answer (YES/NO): NO